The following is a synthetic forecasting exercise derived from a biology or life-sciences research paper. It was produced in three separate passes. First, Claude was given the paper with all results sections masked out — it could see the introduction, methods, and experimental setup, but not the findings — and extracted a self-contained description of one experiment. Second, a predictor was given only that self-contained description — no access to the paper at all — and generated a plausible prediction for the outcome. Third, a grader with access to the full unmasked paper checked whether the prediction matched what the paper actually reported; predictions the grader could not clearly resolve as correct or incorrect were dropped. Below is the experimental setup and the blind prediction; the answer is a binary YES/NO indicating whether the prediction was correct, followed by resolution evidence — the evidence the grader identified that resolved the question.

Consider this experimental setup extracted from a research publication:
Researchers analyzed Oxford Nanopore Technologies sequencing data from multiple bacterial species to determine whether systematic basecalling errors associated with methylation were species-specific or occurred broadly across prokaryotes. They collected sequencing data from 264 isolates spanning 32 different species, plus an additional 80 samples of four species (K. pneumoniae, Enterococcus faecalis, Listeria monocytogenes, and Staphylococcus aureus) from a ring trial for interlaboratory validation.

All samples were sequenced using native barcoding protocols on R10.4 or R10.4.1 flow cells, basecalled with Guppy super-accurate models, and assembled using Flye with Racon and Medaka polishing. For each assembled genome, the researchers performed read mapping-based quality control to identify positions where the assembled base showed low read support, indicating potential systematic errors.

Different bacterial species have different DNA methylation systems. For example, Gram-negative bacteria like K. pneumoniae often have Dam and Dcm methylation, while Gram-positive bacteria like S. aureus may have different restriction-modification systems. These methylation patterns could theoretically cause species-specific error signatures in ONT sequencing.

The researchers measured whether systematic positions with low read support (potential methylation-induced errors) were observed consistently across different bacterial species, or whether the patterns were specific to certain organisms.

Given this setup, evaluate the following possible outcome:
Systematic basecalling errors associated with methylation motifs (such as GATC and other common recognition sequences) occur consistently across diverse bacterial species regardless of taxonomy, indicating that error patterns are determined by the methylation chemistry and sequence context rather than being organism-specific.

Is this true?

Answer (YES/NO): NO